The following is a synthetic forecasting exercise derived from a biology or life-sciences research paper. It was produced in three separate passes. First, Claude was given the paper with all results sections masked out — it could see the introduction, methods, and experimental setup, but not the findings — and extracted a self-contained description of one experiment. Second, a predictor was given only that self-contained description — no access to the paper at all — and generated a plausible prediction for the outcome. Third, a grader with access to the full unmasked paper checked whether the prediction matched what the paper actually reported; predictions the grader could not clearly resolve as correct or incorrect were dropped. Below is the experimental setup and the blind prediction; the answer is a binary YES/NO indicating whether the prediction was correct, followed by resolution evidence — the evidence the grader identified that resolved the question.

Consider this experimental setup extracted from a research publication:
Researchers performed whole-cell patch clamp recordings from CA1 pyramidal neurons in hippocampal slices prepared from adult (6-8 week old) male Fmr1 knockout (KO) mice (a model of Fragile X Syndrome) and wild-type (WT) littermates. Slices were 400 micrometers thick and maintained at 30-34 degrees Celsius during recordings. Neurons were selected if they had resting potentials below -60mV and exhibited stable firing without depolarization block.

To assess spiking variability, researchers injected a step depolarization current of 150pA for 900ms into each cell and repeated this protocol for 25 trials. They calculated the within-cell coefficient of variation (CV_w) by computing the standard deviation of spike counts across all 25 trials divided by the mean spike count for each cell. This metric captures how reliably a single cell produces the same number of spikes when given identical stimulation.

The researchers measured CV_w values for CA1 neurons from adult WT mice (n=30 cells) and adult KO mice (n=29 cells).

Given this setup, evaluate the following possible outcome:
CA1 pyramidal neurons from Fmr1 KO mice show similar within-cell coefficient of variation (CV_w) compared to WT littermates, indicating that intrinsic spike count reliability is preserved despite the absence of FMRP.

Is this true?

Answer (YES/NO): NO